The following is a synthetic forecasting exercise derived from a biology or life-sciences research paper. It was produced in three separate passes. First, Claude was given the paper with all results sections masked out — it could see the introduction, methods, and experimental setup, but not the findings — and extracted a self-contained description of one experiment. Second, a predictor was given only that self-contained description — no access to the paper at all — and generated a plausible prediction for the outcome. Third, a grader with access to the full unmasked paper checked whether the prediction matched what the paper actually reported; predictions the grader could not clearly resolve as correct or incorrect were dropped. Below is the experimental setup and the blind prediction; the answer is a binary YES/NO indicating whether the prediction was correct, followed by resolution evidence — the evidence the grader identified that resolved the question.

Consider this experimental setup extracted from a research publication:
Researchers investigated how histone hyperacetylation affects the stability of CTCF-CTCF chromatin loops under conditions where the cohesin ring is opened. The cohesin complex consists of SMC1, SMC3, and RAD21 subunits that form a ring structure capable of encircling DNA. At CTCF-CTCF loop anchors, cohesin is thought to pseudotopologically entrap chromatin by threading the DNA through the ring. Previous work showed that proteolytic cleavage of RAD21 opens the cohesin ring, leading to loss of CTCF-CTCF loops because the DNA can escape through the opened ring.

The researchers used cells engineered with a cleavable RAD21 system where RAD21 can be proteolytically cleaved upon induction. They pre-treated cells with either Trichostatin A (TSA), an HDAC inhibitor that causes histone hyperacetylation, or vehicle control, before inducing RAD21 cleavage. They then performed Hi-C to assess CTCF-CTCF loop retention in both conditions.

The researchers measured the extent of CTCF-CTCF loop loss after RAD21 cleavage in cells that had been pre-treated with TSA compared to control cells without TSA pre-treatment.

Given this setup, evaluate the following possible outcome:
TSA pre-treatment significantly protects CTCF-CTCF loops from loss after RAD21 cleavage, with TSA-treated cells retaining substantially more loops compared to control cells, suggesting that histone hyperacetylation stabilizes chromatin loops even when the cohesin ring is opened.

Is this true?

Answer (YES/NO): NO